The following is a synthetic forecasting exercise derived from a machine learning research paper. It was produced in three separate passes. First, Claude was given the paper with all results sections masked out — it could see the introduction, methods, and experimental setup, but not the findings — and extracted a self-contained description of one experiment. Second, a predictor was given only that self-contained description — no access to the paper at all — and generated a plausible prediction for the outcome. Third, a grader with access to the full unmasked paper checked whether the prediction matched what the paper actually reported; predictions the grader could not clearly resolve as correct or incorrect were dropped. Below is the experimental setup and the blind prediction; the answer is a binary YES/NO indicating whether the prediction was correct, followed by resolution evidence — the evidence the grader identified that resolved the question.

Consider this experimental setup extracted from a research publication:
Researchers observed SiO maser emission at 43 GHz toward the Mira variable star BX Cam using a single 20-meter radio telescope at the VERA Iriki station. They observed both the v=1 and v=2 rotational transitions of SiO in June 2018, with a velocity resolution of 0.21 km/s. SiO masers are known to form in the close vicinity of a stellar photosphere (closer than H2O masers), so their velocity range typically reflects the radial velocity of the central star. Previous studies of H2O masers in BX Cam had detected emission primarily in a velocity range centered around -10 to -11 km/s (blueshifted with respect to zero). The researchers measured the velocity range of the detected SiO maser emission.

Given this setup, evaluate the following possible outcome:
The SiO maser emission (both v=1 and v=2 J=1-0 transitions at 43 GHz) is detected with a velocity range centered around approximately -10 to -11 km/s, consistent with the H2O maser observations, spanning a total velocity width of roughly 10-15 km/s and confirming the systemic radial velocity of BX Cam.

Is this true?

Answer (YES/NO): NO